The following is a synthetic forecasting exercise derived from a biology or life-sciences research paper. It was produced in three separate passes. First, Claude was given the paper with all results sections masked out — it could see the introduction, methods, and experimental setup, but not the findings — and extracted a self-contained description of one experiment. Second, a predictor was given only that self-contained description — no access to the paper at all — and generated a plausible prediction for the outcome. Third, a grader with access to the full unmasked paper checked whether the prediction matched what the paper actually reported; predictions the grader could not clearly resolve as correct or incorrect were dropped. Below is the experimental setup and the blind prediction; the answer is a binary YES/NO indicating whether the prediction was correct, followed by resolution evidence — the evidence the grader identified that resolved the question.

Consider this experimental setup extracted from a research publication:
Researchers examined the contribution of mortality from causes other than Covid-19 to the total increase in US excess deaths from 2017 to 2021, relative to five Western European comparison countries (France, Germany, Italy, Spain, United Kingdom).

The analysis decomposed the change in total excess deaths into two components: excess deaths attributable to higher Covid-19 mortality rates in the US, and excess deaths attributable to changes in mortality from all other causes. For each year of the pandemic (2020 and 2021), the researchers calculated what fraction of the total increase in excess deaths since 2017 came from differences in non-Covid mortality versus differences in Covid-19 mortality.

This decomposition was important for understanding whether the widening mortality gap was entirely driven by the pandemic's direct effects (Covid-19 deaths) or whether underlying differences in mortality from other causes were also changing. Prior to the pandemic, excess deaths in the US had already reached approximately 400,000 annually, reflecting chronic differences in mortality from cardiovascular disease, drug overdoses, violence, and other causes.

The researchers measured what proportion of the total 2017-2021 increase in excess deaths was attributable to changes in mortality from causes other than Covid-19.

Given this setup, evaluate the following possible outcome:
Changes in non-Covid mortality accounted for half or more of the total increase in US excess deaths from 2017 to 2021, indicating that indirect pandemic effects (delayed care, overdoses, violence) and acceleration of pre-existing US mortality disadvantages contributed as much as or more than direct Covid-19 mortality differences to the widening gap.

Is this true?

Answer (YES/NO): NO